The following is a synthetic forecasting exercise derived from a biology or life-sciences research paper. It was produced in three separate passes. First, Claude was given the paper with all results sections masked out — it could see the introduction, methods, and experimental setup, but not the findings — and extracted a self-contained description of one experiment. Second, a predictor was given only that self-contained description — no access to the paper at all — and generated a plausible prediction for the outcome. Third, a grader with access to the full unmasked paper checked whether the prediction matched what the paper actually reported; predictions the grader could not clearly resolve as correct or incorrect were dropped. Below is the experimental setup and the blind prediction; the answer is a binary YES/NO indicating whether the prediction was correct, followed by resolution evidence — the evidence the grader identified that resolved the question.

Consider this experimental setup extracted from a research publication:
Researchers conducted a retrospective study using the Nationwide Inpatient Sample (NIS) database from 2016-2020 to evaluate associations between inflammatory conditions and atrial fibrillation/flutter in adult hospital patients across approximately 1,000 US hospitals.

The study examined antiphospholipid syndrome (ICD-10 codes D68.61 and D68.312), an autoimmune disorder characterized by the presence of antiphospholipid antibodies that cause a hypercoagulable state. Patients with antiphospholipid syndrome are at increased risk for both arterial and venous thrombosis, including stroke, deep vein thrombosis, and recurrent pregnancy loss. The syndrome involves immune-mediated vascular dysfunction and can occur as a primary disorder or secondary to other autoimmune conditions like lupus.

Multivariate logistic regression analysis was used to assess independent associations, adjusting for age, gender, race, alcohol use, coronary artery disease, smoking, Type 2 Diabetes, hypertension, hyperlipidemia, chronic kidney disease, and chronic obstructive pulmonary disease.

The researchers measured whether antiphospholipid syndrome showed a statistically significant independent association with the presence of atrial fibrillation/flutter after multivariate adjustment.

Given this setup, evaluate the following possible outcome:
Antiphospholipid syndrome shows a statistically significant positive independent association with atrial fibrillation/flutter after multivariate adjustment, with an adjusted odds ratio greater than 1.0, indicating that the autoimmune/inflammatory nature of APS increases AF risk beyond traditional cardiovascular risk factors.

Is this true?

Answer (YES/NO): YES